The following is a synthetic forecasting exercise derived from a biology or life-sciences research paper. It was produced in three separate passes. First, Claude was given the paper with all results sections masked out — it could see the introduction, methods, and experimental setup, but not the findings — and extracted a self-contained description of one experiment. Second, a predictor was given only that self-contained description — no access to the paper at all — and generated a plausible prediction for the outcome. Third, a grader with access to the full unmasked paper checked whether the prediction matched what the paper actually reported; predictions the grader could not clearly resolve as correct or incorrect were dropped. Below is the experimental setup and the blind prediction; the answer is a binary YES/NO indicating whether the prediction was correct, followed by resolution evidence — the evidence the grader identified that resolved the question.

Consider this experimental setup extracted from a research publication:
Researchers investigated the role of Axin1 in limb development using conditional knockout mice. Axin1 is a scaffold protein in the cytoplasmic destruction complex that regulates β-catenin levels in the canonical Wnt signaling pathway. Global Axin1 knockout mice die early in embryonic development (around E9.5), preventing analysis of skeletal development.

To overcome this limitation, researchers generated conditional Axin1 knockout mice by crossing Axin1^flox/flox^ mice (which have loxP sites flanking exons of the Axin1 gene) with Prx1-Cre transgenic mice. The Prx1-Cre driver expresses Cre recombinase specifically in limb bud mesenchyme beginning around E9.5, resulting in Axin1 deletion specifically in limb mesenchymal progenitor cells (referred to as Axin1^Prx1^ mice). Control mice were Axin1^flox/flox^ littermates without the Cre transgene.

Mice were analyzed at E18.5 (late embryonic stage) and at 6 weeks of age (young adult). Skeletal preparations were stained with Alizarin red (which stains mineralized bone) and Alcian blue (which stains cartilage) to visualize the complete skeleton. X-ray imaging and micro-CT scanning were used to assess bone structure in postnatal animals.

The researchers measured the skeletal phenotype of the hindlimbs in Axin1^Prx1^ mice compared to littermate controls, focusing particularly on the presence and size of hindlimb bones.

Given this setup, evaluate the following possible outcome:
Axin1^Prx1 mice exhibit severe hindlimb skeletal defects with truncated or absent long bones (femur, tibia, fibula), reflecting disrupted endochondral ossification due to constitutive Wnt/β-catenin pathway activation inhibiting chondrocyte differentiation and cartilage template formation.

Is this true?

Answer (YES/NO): NO